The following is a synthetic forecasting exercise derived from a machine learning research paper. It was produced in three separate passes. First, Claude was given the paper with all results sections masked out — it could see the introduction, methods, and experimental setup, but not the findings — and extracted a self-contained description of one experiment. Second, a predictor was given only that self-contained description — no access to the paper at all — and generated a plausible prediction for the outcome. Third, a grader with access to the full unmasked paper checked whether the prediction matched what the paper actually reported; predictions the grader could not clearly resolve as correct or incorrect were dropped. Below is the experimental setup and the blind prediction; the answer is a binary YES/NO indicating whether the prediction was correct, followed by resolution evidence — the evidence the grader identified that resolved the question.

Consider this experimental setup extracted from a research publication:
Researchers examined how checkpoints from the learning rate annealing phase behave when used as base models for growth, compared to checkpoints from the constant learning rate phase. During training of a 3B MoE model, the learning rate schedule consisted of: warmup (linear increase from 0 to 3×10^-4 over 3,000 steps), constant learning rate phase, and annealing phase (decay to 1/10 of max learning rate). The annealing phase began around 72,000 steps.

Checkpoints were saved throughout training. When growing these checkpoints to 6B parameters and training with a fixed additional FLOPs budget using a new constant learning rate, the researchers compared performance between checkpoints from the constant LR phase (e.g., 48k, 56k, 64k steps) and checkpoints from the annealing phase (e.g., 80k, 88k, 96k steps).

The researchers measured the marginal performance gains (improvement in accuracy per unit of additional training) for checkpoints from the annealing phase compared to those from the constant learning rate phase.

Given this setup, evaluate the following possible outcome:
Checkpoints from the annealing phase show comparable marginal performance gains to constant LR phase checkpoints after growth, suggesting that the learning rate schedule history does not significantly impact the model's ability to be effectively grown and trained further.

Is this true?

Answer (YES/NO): NO